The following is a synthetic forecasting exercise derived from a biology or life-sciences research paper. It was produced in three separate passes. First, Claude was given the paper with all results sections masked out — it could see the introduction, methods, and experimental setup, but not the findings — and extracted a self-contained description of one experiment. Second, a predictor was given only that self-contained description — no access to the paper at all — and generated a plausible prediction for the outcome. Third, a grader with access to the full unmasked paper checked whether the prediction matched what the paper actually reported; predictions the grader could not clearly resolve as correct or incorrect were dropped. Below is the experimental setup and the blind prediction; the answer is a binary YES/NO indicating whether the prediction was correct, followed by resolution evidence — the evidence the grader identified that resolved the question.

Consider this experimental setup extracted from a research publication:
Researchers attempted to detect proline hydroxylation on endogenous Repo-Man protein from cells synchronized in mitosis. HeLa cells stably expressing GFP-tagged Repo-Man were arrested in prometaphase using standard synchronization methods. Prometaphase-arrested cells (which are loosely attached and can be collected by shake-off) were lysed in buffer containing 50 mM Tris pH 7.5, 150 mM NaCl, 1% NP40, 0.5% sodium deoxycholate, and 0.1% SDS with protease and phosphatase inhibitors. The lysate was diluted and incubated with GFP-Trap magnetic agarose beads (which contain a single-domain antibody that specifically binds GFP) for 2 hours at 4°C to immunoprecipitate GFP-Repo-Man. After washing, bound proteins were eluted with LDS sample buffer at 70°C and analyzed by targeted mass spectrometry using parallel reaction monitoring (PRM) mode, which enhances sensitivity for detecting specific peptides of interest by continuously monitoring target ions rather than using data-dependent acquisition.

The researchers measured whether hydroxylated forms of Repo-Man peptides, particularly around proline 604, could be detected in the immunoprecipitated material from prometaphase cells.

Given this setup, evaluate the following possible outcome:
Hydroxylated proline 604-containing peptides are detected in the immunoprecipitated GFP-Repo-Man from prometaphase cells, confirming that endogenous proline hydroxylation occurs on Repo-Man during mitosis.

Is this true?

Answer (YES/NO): YES